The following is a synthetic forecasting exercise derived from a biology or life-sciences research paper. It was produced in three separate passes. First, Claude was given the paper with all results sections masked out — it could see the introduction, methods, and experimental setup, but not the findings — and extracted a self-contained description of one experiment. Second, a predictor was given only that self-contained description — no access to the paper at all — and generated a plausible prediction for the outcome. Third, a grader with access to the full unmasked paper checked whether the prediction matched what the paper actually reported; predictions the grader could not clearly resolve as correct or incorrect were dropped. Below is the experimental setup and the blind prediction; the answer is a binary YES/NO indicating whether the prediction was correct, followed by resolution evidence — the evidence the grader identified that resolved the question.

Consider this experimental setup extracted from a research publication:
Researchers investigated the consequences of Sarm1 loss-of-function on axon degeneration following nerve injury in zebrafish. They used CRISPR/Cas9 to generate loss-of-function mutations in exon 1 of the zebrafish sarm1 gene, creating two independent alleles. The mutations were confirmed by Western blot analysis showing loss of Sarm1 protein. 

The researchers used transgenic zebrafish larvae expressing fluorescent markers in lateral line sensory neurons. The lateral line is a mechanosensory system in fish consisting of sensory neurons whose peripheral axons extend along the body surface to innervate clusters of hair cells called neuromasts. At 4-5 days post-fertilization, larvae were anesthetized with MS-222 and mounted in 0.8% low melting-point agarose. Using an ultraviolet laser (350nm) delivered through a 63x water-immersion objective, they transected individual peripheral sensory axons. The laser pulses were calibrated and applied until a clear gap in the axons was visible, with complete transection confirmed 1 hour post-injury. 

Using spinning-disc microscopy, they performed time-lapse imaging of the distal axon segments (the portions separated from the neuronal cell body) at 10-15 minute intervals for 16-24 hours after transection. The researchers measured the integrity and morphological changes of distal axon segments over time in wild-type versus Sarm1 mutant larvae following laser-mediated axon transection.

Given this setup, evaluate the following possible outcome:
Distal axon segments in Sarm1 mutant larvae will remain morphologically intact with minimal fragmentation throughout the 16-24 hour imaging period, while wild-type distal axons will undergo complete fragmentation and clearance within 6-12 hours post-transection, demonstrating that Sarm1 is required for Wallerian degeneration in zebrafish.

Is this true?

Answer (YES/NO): YES